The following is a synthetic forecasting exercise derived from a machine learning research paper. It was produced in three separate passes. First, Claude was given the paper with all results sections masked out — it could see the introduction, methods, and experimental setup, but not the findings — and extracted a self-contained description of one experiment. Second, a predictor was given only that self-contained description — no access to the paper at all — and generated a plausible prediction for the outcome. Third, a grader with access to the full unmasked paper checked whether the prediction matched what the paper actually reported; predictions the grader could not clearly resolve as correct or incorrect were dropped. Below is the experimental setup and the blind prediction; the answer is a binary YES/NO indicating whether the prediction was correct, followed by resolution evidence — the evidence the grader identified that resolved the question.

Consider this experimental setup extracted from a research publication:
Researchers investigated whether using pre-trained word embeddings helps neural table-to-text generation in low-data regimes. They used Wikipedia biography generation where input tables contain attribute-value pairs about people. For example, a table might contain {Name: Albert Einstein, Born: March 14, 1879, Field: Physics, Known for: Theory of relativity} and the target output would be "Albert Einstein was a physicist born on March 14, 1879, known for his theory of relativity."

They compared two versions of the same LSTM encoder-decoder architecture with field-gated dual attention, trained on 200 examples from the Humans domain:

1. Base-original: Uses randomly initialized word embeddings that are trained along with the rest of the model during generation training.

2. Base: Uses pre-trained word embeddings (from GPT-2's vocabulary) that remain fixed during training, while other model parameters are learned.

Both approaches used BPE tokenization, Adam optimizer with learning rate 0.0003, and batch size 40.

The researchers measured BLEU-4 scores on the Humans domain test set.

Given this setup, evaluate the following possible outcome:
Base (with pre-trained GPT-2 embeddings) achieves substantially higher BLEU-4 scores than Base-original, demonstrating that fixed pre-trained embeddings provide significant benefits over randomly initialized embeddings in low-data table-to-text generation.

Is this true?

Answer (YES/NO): NO